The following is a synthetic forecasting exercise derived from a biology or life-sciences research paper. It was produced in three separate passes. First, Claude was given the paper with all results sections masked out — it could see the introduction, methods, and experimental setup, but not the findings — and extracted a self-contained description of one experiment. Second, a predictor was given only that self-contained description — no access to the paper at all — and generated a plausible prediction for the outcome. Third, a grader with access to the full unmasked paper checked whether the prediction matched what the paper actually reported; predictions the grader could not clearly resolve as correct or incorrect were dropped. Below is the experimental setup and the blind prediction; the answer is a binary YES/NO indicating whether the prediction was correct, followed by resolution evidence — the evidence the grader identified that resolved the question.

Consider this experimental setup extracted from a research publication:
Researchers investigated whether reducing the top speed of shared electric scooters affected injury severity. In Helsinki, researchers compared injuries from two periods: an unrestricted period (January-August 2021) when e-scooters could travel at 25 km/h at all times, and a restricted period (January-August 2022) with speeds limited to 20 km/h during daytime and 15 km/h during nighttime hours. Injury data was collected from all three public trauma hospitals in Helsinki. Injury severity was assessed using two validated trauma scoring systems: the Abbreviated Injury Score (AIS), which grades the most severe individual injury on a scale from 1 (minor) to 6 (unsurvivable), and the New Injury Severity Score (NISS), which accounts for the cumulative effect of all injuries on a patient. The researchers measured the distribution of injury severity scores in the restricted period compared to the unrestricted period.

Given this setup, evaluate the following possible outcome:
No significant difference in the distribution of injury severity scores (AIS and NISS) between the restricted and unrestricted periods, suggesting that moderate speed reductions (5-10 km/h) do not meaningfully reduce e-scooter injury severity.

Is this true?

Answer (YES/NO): YES